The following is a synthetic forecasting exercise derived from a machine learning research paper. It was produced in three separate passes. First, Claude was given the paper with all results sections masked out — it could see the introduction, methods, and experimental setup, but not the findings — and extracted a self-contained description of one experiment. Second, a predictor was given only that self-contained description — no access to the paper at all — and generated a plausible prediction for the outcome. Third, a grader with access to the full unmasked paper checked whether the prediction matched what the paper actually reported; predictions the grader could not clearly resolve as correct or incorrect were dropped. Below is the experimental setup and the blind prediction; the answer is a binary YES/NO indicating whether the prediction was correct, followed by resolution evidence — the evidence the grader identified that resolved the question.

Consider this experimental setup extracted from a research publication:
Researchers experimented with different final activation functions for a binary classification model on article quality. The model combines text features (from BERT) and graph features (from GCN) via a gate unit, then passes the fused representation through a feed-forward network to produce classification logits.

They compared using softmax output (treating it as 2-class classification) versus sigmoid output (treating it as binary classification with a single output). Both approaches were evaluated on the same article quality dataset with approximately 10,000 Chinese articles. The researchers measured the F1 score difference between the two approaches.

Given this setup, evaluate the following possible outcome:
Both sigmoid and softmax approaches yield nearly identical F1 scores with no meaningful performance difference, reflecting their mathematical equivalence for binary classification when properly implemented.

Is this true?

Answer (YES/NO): NO